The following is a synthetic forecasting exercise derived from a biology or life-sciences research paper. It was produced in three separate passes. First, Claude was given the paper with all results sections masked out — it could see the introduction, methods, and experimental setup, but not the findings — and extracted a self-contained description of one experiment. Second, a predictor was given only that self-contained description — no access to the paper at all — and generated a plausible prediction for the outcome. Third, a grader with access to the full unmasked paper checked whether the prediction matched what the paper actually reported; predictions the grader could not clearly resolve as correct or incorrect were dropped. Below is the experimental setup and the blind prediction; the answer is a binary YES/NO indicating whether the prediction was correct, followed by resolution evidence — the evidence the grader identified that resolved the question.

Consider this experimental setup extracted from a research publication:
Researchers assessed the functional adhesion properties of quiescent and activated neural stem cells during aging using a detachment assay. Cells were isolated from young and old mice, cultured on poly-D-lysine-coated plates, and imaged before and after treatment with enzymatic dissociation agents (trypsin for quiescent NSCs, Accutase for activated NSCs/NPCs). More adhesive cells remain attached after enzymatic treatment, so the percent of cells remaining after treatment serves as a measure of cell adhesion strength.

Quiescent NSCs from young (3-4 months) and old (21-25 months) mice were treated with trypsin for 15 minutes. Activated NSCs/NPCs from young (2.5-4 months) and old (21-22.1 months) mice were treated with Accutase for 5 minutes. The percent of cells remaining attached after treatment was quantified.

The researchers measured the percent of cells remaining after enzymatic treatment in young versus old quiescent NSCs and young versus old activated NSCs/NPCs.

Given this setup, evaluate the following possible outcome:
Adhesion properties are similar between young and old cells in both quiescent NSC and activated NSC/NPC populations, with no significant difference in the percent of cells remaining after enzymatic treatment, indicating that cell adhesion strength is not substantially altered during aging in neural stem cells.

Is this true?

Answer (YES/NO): NO